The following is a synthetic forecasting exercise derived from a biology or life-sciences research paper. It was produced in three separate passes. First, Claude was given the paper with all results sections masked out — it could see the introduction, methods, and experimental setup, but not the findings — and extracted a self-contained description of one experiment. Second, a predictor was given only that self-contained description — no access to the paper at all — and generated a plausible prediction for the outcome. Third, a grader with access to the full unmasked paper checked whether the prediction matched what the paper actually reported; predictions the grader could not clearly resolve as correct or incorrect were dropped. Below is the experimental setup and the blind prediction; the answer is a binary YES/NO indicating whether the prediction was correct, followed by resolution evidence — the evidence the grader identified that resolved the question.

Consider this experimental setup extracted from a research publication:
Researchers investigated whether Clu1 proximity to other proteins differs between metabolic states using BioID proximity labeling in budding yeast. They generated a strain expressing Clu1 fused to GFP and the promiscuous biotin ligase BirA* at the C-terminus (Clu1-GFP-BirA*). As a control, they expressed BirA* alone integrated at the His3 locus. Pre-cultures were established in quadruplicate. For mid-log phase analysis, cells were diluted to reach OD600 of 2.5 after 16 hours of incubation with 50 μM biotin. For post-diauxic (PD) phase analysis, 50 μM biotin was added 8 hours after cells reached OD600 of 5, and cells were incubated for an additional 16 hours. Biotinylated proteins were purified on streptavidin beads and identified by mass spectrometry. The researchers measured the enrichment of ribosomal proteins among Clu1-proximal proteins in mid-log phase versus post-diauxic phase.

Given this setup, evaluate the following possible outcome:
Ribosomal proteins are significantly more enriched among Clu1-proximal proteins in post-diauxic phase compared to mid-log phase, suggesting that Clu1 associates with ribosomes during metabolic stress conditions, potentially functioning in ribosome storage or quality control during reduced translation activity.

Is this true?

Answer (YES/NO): YES